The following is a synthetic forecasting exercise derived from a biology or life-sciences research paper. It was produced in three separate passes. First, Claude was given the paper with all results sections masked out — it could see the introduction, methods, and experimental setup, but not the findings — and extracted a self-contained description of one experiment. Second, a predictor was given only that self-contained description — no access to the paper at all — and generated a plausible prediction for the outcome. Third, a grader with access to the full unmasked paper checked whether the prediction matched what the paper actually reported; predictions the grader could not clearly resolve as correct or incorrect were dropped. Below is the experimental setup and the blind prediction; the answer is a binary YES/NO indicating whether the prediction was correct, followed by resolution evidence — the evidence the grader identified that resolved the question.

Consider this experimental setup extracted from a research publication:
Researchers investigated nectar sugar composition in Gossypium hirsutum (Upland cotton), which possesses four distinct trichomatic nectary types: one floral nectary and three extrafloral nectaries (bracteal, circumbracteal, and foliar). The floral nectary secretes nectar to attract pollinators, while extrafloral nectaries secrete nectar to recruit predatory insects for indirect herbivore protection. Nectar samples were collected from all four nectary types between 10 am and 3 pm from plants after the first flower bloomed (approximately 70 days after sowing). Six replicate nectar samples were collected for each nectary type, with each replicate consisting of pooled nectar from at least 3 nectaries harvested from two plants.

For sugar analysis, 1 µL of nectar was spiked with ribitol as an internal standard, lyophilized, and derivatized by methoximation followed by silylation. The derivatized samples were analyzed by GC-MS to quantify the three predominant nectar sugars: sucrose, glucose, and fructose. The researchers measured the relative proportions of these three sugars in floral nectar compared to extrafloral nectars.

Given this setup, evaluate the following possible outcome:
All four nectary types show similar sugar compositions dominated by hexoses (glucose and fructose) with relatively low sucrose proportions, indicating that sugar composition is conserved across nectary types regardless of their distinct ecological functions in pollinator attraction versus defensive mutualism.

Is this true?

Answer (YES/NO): NO